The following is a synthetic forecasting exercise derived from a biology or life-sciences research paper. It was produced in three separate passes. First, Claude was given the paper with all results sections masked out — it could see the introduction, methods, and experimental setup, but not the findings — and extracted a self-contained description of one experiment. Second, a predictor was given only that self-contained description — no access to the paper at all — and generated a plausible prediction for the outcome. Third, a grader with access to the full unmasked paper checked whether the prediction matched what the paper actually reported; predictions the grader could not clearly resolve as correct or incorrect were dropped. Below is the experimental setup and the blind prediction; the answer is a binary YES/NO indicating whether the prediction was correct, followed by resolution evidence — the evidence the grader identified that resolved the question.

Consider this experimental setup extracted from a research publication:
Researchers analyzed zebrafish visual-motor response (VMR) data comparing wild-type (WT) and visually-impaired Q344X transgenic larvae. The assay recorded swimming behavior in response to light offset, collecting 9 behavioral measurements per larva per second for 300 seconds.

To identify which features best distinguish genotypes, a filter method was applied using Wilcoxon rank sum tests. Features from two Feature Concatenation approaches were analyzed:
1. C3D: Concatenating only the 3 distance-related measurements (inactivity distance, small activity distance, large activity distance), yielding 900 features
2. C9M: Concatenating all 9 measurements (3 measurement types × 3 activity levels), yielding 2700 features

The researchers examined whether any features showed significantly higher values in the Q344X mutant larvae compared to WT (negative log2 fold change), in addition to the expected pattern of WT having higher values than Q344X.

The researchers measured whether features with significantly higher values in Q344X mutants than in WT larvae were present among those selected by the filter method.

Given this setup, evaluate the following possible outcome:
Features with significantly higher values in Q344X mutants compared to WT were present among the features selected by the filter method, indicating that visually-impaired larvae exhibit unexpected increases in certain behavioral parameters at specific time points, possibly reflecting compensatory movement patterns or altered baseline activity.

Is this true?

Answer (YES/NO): YES